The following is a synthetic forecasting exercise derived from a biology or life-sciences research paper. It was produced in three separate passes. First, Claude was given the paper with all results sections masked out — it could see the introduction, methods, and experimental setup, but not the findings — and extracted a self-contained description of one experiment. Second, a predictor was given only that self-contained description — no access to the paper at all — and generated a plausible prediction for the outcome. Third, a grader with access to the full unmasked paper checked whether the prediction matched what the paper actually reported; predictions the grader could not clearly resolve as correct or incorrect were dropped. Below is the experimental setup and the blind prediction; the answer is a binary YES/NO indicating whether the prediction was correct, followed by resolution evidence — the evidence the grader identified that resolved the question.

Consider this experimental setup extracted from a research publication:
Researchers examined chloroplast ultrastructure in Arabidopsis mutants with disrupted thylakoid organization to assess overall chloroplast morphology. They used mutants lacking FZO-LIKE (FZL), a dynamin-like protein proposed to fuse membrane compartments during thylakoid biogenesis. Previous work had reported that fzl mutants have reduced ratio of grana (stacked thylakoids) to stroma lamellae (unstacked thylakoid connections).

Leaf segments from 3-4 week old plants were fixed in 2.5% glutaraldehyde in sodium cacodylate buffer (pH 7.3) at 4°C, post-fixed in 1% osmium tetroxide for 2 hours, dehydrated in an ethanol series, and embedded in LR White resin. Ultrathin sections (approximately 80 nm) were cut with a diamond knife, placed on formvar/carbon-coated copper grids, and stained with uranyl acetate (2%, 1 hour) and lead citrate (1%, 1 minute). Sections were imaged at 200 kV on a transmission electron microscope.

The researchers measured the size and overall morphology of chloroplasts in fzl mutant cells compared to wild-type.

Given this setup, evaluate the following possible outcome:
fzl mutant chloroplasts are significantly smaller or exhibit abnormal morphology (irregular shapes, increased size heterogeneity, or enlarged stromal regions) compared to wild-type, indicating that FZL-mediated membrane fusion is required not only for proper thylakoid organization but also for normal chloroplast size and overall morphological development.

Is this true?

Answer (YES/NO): NO